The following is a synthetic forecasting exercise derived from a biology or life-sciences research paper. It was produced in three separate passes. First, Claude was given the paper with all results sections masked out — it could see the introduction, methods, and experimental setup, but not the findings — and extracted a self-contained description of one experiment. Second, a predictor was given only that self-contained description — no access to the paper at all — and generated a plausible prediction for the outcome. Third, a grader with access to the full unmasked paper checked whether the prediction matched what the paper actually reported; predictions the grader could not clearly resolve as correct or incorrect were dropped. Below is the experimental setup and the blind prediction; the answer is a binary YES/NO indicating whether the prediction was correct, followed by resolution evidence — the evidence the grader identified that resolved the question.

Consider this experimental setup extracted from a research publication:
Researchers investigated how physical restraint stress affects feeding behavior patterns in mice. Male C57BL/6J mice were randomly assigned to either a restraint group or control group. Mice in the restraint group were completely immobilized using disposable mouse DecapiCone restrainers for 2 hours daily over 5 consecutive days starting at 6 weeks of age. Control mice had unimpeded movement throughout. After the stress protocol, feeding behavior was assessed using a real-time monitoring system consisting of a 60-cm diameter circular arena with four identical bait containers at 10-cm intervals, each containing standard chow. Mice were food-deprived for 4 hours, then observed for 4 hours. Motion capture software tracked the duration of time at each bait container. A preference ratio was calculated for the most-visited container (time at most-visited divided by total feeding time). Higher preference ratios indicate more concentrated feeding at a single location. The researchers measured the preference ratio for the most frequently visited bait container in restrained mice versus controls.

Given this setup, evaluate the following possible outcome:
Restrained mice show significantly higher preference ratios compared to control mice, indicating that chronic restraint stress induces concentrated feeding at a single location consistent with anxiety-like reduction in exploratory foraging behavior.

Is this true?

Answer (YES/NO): YES